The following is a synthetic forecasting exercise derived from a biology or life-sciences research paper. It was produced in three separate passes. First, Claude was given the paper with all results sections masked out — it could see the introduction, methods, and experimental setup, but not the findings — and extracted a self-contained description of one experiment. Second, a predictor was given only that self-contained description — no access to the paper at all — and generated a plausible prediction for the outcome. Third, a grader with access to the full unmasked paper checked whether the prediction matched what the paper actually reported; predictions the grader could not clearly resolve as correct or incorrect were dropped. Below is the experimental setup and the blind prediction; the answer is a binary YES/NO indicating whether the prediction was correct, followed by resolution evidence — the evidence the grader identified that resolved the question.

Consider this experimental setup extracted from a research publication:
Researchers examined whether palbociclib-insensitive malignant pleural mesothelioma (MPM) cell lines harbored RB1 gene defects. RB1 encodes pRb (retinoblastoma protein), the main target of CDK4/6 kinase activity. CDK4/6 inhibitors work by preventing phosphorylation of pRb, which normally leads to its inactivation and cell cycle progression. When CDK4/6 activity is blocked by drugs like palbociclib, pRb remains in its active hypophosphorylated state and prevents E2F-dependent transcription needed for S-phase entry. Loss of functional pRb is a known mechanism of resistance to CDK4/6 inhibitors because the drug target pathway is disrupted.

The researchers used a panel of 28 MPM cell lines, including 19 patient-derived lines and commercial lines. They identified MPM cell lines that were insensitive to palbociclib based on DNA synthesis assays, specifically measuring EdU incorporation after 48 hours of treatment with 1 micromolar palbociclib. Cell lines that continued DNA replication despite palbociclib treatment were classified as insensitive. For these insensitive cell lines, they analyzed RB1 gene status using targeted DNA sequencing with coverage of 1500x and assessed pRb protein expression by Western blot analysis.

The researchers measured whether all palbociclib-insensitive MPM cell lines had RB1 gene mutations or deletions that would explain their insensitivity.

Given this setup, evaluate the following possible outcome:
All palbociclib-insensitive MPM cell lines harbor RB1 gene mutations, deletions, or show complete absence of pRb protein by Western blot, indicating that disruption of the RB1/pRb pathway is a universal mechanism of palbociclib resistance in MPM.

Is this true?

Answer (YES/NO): NO